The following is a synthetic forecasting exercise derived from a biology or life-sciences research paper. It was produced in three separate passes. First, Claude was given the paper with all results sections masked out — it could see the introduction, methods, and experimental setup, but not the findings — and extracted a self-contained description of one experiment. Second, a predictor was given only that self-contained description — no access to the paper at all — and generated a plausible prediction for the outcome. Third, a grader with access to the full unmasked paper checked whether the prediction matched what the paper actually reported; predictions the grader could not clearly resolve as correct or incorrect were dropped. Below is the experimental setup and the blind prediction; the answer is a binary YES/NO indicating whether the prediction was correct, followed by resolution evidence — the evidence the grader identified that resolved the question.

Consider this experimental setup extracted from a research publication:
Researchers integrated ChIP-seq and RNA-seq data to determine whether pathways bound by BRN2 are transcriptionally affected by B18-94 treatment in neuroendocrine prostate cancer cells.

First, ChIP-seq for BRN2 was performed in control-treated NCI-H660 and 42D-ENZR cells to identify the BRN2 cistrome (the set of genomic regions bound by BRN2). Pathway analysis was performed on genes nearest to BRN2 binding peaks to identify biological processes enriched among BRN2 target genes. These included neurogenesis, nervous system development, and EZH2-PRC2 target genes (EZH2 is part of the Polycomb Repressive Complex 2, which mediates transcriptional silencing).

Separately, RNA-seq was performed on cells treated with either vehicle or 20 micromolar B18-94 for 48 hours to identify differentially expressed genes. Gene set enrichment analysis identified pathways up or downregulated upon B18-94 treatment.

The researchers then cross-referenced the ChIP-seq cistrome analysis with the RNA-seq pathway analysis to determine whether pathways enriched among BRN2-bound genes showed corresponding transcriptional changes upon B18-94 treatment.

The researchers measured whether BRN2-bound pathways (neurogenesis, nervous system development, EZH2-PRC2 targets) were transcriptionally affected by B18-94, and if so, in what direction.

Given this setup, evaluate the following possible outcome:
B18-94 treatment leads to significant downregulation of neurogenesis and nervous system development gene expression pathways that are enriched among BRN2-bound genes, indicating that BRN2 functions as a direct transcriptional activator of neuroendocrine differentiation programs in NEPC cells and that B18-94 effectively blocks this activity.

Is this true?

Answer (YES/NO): YES